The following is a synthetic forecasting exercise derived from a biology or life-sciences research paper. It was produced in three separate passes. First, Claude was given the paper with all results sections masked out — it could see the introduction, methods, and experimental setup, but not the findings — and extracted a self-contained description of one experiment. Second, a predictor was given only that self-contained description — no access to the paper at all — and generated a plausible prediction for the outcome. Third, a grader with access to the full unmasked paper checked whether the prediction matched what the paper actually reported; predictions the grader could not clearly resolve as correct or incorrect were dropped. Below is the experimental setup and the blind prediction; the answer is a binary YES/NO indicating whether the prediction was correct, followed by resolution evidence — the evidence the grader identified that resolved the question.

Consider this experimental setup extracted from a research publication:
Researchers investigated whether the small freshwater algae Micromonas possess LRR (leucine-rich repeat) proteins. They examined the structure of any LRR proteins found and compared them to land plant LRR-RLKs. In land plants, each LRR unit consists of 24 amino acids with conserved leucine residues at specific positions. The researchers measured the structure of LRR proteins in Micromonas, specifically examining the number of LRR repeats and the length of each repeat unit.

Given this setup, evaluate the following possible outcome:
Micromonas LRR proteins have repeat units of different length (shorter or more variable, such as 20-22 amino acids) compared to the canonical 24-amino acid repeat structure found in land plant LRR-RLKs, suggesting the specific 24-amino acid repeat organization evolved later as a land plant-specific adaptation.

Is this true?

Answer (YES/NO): NO